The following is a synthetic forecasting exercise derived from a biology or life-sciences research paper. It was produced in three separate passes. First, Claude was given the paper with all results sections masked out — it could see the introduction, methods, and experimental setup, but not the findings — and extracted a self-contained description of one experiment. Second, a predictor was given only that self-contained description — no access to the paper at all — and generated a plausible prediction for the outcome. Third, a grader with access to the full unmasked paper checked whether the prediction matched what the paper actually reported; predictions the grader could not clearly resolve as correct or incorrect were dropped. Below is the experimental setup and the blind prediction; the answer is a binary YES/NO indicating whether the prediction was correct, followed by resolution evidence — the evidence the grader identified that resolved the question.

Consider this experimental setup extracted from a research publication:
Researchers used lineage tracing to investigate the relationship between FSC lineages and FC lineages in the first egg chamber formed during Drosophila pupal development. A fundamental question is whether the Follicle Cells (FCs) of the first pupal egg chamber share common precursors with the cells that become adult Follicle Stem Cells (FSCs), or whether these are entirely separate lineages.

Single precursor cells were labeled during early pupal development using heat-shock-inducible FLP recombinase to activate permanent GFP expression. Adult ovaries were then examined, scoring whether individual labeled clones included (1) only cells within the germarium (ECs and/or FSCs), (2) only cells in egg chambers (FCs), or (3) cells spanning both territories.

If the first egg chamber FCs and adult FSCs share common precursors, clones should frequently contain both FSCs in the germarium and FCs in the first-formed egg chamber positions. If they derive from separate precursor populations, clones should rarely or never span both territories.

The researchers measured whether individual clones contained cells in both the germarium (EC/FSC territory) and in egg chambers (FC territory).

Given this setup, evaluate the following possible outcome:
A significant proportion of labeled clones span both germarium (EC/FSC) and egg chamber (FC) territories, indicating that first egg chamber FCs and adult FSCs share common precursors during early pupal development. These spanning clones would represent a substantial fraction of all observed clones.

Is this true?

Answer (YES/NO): NO